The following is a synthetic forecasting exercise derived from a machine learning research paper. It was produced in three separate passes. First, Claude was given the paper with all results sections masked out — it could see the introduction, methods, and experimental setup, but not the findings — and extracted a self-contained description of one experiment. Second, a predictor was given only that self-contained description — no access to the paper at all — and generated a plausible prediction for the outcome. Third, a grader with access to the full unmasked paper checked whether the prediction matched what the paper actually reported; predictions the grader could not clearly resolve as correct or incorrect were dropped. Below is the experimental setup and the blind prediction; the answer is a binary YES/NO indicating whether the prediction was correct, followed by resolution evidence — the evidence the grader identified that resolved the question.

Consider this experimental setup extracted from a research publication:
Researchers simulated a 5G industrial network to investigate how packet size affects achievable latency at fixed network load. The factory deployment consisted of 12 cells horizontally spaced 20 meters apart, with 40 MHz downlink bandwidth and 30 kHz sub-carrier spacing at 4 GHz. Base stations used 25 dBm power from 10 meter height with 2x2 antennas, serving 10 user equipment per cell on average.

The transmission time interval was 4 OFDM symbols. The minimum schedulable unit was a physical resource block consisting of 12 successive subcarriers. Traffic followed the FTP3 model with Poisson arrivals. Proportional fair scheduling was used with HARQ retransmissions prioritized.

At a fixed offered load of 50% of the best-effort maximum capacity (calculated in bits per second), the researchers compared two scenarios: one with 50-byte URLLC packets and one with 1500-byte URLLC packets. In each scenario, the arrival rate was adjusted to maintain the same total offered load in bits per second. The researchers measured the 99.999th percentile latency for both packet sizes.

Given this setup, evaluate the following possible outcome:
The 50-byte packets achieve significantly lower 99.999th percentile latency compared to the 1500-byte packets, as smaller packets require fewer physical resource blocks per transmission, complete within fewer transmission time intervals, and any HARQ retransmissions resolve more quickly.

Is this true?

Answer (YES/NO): YES